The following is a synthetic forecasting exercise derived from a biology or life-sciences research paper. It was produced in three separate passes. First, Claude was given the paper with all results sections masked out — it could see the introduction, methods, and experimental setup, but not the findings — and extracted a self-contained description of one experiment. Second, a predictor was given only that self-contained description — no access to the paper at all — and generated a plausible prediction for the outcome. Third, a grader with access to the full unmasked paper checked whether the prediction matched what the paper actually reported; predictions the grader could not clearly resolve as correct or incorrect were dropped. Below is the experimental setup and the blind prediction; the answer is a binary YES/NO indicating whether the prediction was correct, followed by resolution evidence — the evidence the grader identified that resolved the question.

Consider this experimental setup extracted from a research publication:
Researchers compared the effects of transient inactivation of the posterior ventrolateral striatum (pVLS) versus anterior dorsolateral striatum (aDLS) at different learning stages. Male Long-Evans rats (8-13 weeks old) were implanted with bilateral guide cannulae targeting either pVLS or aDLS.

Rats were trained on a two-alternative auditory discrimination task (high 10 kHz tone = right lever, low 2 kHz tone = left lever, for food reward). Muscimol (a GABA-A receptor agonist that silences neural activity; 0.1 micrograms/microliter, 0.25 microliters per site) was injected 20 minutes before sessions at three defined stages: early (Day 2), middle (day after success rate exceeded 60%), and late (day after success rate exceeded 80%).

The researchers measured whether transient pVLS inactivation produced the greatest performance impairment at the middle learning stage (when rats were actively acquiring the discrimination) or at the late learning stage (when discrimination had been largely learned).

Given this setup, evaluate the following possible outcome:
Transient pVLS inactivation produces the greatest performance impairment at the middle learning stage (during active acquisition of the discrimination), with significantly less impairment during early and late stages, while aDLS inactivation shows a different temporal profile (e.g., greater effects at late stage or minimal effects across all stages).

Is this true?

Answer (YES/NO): NO